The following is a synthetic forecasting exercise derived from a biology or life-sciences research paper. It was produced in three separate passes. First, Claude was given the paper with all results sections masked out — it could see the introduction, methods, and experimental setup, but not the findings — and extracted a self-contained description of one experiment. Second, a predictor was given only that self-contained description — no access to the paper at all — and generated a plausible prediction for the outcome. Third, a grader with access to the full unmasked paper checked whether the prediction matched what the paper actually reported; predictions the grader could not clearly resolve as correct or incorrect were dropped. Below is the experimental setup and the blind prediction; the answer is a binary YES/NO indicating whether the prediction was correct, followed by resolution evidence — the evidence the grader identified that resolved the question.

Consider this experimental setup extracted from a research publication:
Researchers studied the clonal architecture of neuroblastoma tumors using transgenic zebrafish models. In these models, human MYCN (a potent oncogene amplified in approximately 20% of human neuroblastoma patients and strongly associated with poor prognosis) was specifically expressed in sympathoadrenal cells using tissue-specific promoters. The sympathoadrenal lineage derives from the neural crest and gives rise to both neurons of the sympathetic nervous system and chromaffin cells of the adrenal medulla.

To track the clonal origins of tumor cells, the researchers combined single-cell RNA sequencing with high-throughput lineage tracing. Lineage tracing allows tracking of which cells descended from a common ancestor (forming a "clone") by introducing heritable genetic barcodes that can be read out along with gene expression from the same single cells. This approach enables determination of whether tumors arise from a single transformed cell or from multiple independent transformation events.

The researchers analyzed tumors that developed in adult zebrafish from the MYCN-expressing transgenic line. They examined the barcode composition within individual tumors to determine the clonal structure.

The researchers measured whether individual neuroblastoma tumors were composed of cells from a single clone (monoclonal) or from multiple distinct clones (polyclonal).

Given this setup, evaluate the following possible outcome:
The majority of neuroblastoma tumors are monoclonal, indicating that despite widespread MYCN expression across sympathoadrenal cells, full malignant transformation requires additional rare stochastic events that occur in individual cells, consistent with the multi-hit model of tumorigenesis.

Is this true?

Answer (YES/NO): NO